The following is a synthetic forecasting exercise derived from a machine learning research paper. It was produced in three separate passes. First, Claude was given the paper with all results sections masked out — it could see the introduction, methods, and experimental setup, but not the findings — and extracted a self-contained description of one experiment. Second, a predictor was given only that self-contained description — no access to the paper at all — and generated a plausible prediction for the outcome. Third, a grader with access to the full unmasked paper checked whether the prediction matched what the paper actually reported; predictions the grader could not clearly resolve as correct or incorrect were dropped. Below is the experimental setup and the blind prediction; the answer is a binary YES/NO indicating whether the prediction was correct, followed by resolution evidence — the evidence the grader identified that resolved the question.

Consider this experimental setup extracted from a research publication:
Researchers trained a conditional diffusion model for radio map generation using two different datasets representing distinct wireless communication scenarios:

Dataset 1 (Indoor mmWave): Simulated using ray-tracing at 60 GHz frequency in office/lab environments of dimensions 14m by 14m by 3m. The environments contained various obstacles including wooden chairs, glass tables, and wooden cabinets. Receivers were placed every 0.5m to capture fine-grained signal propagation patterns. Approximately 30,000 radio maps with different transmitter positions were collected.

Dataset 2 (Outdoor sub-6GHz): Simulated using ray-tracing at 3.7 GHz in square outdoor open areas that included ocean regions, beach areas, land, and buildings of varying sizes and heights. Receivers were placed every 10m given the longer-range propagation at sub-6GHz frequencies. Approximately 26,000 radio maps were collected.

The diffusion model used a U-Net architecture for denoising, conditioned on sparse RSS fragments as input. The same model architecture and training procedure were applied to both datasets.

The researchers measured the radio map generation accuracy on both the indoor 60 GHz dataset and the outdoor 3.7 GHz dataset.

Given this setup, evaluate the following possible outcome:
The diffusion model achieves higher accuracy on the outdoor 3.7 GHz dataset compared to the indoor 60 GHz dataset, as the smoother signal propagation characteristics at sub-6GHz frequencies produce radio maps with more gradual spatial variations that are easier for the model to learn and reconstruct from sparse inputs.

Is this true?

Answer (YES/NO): NO